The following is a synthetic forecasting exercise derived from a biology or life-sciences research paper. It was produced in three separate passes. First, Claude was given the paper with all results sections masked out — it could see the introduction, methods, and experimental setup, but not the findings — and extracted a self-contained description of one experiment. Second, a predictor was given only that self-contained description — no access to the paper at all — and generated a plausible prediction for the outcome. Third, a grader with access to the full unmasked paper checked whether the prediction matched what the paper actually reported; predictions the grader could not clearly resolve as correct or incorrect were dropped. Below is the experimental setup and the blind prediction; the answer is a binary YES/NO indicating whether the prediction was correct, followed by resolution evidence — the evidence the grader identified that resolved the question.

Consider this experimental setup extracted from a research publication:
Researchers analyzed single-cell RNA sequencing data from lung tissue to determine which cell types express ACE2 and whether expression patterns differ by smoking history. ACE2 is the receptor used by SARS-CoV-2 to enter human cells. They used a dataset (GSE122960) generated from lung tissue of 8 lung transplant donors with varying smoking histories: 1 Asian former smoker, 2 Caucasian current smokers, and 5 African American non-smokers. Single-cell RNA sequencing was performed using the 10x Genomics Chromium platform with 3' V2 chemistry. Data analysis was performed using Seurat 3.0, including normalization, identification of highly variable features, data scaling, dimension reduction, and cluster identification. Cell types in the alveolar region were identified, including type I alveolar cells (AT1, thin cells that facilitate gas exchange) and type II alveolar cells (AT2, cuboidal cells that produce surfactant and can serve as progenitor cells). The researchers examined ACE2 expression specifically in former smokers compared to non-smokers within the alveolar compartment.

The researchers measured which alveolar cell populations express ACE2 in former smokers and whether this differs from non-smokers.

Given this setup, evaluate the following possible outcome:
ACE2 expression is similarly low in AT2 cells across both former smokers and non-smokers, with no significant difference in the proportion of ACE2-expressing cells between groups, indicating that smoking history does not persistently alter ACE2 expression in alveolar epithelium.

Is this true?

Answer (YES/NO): NO